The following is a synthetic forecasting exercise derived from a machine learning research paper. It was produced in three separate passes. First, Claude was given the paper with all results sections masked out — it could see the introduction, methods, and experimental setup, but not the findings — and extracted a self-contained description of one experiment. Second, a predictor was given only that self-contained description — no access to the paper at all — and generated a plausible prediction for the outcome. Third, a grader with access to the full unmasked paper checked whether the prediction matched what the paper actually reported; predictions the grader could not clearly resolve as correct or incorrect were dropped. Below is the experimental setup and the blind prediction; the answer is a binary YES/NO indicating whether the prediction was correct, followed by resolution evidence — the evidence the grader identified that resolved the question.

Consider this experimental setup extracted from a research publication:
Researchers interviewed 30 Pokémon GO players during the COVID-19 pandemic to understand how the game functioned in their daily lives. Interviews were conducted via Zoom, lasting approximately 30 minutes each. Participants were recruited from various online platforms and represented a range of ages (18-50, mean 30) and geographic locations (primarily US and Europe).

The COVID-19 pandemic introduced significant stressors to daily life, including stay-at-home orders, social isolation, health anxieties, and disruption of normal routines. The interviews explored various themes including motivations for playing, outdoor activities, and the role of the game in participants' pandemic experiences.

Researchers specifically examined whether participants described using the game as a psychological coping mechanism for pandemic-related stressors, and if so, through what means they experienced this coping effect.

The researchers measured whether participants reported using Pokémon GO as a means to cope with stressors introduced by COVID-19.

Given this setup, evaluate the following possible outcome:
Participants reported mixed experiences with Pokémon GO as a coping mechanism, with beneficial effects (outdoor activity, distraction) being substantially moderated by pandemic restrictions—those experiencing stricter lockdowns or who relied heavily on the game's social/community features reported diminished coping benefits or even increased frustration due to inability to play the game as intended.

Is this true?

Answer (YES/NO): NO